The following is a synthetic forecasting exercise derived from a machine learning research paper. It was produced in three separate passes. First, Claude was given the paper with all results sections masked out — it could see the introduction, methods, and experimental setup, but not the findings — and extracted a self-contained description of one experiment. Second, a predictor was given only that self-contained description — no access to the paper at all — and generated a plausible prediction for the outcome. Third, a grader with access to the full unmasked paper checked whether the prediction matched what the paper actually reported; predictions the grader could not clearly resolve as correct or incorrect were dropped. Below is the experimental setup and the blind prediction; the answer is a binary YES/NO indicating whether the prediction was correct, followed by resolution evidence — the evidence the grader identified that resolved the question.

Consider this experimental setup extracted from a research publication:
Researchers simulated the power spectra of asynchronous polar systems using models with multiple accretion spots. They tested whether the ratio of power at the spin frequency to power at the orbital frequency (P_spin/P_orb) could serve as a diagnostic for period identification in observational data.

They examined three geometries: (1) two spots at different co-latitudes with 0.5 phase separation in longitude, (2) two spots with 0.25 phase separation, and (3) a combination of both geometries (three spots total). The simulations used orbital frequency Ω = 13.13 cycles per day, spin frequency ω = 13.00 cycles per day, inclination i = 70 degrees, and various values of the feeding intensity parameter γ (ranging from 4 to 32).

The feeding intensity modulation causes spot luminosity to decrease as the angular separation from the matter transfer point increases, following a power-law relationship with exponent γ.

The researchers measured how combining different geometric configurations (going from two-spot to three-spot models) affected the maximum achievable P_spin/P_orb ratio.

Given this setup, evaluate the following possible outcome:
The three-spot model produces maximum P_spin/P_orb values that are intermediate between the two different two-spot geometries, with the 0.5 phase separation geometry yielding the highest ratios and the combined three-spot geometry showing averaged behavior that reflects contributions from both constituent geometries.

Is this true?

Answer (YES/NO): NO